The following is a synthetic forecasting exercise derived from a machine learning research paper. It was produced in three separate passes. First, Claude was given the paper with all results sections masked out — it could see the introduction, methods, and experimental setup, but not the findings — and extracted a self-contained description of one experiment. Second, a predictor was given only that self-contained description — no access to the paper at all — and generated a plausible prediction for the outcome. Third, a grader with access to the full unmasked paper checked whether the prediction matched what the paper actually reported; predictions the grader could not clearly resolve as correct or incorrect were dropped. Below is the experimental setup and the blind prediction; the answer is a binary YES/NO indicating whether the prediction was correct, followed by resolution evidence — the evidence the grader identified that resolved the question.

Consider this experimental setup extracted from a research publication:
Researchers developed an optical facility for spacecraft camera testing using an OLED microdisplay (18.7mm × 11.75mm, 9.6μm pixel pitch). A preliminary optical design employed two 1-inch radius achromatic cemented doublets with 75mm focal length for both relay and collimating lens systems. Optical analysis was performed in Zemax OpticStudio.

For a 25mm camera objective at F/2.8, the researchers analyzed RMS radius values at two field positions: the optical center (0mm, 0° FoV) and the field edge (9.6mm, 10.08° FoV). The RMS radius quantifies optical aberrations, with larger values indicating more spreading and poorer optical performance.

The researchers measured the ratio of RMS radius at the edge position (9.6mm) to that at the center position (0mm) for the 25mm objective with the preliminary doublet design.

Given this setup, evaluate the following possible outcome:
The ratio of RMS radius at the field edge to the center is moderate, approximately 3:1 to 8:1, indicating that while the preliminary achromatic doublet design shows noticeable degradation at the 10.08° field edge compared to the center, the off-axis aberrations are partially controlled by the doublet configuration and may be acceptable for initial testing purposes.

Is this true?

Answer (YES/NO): NO